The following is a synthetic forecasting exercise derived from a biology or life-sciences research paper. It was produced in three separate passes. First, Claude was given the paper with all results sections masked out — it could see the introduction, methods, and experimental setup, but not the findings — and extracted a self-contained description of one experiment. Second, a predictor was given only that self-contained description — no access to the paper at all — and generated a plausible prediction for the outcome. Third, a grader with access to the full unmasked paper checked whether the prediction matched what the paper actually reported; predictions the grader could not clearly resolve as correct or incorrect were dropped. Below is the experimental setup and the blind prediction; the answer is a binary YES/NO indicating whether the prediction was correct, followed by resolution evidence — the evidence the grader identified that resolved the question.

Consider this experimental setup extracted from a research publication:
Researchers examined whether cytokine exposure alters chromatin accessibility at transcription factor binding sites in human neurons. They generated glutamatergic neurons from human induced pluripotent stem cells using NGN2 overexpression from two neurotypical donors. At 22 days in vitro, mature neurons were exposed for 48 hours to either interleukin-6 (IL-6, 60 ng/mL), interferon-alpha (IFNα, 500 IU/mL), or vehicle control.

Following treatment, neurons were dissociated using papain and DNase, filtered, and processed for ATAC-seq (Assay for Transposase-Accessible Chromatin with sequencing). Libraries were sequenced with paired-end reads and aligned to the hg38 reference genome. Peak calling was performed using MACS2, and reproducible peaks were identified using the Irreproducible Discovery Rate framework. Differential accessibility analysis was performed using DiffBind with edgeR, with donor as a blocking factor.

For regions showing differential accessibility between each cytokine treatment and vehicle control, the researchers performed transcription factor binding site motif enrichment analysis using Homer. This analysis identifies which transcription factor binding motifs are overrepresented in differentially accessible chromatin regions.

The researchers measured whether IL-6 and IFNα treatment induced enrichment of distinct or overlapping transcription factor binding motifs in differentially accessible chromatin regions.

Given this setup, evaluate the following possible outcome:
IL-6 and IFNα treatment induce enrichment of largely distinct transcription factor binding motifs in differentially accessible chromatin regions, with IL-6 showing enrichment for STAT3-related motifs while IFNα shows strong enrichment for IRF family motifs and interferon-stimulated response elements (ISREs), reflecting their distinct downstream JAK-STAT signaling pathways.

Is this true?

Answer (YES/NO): NO